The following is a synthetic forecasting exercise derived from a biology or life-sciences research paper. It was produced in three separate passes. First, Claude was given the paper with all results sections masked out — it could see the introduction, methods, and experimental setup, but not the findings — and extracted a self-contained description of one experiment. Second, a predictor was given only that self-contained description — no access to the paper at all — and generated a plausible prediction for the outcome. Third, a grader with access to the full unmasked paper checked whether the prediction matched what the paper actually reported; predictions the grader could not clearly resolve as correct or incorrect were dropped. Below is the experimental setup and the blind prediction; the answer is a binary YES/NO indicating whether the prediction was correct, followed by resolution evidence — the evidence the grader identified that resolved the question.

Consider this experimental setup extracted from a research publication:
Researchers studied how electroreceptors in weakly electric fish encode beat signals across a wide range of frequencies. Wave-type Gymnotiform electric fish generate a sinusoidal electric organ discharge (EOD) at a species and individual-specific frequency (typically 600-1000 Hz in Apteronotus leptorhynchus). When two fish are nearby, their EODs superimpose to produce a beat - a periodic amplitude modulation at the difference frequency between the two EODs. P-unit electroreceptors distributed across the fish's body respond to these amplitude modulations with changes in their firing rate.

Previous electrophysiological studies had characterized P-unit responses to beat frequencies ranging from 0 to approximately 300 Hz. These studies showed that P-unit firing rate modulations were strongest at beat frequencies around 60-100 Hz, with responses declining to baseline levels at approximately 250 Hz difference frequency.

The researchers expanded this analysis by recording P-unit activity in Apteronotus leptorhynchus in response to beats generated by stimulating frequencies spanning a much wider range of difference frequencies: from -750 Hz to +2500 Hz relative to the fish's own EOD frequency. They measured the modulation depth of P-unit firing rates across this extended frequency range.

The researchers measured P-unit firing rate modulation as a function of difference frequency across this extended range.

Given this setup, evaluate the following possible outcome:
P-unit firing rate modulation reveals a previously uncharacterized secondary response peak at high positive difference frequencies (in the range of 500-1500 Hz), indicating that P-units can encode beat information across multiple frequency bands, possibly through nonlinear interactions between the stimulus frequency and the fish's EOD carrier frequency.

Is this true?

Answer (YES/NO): NO